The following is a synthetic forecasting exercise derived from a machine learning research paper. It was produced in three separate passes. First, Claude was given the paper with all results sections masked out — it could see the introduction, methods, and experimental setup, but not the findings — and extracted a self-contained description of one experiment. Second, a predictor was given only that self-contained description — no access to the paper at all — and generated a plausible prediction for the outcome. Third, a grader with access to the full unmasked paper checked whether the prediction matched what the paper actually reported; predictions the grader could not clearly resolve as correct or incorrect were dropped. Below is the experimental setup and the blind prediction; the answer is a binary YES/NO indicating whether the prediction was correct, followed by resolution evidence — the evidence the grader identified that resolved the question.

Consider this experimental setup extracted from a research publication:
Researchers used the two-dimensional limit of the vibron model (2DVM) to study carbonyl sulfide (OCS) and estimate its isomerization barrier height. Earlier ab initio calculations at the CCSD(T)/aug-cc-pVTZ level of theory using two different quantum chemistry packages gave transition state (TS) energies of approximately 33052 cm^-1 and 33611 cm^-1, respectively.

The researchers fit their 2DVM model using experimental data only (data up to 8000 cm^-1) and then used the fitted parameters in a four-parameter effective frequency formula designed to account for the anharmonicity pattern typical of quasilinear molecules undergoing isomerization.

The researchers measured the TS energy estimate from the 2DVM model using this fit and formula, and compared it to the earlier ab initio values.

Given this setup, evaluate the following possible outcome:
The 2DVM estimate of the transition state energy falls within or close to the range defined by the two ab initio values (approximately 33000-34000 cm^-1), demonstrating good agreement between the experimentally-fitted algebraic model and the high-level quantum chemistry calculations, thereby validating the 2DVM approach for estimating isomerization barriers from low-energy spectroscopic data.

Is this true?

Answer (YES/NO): YES